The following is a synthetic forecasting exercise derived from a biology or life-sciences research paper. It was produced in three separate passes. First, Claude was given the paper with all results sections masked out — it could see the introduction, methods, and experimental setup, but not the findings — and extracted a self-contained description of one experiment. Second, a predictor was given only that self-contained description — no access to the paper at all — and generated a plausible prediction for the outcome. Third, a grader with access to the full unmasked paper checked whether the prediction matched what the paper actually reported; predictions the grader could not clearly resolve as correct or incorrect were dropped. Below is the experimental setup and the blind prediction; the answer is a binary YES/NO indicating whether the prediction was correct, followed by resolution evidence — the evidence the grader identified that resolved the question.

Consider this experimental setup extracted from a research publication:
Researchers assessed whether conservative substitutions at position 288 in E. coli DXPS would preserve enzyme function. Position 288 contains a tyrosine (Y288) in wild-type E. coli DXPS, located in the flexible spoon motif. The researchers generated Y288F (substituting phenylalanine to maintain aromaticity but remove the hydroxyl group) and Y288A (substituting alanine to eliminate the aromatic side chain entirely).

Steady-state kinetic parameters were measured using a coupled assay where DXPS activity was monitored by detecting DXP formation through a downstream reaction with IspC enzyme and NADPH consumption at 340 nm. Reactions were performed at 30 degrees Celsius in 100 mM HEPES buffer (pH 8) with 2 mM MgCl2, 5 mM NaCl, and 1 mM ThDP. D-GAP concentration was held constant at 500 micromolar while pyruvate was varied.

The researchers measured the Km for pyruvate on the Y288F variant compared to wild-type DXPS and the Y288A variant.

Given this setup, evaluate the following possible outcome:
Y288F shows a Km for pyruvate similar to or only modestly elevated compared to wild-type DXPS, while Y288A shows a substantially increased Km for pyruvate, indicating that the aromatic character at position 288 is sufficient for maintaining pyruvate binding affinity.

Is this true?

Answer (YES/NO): YES